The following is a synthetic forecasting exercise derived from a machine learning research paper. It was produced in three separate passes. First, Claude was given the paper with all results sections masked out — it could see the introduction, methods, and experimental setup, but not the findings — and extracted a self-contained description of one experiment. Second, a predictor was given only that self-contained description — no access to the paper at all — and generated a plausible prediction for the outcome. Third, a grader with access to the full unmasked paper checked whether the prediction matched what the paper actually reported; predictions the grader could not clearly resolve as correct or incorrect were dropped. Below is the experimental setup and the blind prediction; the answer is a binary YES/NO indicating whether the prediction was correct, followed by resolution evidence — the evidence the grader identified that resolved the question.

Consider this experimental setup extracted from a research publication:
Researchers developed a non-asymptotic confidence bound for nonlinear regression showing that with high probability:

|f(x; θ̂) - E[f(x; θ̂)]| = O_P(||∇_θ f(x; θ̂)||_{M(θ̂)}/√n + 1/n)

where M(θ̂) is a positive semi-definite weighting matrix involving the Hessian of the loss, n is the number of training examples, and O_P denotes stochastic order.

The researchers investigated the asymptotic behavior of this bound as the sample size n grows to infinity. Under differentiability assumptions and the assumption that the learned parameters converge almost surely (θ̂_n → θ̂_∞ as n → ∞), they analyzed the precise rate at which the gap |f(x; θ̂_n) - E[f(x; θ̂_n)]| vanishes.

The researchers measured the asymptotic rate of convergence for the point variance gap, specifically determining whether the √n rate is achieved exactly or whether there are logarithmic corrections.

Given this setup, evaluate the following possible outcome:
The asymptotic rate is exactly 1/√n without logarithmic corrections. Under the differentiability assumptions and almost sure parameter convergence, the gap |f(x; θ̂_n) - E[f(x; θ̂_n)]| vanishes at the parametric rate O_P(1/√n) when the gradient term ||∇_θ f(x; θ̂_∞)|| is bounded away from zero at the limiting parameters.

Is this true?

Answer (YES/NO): NO